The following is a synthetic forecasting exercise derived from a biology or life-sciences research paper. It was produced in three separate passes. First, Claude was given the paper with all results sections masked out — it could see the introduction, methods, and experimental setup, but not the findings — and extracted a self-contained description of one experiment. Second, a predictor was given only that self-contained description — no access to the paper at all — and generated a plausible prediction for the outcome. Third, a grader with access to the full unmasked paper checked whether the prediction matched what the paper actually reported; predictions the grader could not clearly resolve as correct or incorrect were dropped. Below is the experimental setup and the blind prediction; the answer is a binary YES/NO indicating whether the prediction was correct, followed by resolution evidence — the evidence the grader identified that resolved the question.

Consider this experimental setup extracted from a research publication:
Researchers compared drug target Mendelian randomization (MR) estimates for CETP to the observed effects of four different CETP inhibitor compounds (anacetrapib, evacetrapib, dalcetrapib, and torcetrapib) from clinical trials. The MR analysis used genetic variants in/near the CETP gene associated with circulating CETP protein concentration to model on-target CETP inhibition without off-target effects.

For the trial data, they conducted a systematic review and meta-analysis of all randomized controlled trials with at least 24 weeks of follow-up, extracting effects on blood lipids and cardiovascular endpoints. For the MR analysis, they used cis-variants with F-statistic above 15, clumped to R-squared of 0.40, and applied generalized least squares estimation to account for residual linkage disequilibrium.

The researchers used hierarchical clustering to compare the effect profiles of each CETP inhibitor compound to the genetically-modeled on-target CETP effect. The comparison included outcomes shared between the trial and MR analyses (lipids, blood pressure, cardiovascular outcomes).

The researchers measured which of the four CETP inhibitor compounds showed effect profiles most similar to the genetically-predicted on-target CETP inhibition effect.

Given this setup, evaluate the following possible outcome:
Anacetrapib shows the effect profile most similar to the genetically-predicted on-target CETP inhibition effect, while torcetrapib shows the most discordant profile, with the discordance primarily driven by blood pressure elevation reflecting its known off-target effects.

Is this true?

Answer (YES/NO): NO